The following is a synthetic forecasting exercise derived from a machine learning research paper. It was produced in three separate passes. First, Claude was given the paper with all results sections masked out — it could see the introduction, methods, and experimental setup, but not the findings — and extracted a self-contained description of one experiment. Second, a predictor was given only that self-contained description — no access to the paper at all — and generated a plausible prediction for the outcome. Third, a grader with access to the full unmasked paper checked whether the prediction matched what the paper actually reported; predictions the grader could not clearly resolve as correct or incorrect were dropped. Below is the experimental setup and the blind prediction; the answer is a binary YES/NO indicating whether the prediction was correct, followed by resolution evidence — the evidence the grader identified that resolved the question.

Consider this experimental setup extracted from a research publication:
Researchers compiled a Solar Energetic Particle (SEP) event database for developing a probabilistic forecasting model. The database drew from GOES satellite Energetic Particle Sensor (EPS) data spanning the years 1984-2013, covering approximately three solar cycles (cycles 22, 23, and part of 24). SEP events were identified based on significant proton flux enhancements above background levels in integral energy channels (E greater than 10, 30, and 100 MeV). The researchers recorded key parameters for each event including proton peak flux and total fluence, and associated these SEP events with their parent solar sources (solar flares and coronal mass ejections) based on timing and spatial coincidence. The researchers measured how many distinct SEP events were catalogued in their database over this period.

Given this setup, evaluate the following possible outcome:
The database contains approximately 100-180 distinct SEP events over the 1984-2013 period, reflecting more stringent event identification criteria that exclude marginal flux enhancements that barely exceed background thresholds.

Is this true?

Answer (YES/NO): NO